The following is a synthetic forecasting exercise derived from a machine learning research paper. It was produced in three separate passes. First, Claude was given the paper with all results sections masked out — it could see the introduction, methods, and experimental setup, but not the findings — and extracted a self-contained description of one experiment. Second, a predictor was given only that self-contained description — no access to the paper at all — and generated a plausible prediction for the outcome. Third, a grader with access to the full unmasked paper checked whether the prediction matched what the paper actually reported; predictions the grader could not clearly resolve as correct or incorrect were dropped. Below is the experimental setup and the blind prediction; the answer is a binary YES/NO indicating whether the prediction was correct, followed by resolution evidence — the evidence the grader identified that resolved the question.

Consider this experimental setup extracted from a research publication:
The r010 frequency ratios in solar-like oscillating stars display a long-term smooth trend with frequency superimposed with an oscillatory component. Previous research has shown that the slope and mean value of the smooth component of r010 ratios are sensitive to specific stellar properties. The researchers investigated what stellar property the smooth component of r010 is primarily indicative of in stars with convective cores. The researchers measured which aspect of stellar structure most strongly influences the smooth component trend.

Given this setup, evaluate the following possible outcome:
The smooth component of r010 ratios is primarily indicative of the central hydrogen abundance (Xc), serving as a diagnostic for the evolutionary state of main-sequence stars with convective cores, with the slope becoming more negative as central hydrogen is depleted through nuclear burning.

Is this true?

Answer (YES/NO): NO